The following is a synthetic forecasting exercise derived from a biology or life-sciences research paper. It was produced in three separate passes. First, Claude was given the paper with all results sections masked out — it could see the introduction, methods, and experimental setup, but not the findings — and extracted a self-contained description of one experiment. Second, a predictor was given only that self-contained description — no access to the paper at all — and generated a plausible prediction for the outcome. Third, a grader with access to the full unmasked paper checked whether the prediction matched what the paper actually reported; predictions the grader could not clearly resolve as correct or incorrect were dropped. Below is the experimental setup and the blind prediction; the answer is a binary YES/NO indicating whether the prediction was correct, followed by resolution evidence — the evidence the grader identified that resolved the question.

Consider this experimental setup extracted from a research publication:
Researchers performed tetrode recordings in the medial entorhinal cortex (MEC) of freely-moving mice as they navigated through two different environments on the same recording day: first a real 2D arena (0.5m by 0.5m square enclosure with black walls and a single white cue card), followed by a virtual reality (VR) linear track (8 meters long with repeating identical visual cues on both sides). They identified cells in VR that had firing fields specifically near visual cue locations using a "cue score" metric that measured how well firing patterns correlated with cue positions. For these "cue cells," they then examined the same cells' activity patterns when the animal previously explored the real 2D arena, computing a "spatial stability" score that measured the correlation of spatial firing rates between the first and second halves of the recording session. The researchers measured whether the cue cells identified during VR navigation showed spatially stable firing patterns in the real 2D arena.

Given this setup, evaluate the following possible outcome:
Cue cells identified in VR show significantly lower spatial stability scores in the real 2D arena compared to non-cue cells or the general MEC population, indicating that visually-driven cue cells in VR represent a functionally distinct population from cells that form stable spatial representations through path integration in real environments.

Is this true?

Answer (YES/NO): NO